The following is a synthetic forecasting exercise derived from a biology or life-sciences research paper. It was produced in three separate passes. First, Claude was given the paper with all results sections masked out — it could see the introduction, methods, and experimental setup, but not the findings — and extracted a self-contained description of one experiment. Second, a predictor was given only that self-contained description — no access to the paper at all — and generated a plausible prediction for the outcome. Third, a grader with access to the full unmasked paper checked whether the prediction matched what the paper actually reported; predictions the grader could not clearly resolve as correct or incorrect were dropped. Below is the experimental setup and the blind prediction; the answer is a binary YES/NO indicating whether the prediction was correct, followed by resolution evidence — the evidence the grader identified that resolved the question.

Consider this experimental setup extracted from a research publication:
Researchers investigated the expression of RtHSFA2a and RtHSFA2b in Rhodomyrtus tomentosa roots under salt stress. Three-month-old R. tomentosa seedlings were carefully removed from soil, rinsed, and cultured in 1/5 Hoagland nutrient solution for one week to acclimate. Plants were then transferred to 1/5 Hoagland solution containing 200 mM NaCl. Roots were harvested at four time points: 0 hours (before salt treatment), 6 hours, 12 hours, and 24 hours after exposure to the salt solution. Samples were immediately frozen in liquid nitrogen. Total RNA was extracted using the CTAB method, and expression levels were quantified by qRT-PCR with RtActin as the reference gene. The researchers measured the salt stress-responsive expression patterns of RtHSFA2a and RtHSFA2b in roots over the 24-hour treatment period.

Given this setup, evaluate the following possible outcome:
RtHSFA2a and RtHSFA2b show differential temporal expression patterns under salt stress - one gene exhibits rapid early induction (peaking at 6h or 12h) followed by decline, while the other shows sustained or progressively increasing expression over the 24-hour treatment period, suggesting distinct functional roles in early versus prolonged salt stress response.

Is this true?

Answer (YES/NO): NO